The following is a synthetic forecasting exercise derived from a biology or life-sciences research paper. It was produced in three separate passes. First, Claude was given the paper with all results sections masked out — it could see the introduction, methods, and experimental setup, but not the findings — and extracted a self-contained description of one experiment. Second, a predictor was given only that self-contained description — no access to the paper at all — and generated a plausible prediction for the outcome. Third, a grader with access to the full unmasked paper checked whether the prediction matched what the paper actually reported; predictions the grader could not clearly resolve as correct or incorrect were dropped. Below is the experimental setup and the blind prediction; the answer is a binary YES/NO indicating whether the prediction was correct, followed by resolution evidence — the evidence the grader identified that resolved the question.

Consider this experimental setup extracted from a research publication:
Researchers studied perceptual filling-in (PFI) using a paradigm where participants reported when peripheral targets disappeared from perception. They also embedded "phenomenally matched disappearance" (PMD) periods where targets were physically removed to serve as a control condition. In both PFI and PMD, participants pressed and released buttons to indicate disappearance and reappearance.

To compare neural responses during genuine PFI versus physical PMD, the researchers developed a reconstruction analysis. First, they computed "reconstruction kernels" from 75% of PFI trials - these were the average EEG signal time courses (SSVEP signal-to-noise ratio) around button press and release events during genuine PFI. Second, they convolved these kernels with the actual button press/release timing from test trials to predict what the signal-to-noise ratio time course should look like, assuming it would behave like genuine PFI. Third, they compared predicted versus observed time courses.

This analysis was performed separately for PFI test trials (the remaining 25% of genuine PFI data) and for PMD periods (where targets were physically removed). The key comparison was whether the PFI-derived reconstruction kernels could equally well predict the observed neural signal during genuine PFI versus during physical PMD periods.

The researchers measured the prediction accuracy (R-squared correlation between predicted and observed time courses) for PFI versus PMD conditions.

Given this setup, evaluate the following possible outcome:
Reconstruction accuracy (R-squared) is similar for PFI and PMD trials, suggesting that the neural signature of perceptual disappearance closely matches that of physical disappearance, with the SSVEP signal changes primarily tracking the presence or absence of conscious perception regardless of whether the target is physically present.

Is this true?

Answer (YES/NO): NO